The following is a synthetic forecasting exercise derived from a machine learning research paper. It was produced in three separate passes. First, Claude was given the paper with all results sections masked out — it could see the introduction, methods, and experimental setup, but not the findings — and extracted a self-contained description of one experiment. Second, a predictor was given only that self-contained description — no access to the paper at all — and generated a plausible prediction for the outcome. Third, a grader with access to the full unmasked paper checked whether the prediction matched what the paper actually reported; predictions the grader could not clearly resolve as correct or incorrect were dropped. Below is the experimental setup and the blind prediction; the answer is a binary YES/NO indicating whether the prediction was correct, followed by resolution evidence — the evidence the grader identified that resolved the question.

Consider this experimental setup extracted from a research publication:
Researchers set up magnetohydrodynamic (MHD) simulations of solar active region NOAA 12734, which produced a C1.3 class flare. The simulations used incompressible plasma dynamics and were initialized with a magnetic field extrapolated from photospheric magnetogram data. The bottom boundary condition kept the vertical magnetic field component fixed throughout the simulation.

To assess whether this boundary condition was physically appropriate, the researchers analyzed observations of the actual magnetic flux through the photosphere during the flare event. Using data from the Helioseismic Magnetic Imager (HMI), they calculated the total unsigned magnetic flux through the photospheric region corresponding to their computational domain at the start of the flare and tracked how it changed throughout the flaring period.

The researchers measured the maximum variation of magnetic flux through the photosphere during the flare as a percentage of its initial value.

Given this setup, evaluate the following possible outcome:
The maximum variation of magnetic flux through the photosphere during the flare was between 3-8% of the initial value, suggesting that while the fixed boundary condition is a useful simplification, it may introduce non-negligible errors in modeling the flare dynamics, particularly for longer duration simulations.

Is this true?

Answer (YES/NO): NO